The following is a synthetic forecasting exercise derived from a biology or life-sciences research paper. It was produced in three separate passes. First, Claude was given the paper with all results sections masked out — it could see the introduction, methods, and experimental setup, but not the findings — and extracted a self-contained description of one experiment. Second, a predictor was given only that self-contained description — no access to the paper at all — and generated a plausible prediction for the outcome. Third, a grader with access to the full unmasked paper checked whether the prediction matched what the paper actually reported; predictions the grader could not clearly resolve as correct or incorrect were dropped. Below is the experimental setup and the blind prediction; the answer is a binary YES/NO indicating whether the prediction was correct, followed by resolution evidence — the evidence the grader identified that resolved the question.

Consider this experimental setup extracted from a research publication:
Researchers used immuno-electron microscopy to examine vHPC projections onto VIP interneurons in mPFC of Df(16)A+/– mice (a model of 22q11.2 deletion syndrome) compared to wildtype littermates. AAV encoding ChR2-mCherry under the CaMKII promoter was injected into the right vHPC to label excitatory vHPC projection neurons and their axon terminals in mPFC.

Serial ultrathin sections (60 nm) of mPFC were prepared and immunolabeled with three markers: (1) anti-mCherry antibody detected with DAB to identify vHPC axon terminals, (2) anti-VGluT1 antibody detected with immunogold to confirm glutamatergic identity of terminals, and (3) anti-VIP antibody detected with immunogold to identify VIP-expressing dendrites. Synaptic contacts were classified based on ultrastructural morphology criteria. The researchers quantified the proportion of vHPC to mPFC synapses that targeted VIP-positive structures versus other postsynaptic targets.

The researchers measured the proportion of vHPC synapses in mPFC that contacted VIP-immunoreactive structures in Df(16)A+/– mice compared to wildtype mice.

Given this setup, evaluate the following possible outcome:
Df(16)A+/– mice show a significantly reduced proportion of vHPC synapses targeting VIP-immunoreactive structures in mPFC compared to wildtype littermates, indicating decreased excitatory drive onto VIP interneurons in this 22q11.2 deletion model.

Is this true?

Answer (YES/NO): YES